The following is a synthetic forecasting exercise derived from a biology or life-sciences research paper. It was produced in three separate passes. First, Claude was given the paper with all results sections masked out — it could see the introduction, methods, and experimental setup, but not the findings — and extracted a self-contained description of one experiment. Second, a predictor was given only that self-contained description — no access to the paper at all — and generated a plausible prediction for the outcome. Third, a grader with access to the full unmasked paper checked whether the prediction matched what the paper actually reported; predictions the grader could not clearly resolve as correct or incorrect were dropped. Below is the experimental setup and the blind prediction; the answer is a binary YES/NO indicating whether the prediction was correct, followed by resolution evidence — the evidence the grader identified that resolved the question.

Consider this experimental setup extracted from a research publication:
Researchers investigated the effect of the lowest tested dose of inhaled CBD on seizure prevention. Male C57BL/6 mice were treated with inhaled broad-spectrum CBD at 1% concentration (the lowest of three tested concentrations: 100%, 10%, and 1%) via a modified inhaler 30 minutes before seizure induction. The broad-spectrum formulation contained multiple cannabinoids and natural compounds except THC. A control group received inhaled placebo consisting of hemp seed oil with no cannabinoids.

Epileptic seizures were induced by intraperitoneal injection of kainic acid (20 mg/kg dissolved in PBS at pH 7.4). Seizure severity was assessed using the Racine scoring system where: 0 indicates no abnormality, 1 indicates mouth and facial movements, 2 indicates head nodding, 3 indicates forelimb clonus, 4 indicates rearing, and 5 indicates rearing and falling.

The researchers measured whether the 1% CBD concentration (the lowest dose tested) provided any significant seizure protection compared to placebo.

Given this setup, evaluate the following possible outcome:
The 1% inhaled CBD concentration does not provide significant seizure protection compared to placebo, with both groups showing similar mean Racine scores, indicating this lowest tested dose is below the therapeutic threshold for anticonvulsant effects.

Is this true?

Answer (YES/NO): NO